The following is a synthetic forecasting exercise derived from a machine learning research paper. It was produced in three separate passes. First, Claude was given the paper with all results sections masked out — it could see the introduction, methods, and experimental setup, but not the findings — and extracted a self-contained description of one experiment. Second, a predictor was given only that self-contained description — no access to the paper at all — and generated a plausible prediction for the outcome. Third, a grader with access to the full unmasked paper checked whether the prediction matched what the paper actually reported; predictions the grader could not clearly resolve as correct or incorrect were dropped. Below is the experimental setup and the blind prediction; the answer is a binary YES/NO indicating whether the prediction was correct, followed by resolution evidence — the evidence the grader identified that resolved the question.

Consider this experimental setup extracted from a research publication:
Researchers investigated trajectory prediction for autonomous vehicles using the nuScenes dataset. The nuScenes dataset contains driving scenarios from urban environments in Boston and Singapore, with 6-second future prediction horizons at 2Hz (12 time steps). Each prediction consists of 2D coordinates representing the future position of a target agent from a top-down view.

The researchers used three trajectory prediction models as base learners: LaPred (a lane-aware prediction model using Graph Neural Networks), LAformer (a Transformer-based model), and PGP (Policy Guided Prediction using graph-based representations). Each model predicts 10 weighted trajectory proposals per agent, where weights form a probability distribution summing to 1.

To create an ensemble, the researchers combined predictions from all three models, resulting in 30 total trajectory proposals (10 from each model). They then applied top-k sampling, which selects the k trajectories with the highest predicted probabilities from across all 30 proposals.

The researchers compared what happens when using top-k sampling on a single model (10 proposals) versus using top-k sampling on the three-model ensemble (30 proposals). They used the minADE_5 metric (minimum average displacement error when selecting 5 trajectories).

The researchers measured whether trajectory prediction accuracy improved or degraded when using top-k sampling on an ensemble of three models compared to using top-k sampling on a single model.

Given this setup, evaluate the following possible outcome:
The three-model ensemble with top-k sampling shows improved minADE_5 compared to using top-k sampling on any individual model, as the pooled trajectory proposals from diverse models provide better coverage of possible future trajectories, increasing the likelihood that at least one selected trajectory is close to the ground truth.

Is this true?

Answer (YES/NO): NO